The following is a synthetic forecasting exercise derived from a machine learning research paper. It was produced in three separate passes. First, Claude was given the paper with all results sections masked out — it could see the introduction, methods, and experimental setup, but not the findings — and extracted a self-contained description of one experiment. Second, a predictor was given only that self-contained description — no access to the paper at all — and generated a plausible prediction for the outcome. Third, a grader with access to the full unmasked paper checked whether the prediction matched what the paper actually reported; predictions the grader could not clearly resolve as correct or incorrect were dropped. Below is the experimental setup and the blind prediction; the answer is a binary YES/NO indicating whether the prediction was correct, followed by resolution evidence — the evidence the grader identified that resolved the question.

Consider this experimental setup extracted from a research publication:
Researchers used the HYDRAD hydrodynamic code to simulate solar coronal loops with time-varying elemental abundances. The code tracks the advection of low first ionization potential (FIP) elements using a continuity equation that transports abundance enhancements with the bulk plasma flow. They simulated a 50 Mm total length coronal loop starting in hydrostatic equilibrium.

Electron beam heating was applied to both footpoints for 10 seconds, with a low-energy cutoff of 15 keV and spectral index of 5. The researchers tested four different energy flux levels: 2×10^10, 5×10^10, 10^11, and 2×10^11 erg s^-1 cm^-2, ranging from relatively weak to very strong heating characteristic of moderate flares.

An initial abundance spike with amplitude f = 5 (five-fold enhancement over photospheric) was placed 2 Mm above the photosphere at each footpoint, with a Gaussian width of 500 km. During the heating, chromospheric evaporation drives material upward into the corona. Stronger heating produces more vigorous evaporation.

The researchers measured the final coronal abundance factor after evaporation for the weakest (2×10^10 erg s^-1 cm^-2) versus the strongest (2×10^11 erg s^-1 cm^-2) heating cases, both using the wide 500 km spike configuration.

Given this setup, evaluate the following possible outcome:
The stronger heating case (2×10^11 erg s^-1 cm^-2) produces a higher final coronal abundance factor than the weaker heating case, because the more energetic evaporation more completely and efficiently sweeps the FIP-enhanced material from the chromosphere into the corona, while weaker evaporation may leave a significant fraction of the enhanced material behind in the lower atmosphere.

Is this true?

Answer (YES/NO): NO